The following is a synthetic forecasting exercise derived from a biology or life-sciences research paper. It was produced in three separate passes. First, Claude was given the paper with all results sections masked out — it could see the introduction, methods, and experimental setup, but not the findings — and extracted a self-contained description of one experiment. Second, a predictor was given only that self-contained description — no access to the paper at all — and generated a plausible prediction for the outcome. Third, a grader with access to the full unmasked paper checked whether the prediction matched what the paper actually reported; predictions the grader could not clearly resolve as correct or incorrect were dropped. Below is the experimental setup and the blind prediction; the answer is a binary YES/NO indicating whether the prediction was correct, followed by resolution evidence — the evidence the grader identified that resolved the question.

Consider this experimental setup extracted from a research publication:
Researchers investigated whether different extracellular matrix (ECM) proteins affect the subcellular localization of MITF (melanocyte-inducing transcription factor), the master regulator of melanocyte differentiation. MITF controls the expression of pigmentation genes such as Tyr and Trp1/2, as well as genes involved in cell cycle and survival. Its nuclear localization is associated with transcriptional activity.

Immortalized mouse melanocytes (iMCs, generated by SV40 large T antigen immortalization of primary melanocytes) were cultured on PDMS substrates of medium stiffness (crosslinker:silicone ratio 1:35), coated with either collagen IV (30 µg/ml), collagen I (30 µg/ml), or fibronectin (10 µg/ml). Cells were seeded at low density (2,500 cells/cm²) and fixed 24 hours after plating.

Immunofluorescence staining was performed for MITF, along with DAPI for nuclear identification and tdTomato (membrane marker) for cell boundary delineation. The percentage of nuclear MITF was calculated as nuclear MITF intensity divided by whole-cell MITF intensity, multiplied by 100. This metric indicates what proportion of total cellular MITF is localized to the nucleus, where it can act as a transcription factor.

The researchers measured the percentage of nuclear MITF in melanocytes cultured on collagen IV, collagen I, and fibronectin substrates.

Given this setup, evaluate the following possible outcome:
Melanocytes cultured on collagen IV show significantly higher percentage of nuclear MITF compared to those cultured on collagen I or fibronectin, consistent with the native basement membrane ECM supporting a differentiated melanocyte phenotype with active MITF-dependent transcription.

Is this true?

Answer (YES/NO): NO